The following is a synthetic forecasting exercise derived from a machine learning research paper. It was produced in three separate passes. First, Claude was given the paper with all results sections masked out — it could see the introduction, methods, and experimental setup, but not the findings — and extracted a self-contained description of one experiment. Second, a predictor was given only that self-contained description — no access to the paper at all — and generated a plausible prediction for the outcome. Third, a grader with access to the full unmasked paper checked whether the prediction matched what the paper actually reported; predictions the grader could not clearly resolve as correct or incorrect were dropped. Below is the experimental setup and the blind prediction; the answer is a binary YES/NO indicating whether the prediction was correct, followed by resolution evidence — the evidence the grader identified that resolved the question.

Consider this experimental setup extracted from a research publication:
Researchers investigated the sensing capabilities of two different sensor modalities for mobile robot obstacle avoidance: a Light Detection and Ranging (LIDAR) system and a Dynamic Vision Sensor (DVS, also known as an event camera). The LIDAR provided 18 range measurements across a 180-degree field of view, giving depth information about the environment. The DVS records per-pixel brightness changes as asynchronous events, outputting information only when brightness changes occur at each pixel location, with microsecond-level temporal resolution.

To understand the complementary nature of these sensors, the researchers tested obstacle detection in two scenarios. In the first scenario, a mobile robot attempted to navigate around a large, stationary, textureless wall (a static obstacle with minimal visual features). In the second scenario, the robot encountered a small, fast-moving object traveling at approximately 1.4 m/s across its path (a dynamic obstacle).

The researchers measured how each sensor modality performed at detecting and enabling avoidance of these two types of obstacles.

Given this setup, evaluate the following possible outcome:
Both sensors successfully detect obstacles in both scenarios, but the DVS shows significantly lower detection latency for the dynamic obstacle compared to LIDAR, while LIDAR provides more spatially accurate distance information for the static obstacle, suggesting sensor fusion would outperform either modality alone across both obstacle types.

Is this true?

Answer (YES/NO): NO